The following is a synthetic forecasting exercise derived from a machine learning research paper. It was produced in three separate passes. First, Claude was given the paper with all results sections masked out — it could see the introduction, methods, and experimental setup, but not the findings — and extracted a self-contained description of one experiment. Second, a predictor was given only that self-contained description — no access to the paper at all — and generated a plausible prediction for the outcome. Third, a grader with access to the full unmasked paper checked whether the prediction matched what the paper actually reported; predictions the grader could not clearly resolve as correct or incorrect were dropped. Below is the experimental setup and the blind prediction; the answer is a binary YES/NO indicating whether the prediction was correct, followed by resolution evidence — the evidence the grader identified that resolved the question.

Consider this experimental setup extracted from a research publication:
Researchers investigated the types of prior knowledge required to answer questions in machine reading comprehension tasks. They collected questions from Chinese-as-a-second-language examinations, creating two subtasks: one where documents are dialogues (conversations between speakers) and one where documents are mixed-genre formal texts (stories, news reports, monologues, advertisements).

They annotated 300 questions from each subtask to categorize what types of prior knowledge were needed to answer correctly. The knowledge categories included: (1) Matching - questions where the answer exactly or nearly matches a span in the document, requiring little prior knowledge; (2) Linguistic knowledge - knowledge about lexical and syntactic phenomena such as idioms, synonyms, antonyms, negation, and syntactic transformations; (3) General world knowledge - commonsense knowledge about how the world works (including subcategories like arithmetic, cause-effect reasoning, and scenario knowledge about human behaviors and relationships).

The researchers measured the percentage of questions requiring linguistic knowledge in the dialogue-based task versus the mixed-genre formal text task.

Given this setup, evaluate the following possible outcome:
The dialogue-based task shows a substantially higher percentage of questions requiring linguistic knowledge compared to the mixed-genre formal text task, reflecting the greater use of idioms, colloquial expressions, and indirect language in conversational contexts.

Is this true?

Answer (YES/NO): NO